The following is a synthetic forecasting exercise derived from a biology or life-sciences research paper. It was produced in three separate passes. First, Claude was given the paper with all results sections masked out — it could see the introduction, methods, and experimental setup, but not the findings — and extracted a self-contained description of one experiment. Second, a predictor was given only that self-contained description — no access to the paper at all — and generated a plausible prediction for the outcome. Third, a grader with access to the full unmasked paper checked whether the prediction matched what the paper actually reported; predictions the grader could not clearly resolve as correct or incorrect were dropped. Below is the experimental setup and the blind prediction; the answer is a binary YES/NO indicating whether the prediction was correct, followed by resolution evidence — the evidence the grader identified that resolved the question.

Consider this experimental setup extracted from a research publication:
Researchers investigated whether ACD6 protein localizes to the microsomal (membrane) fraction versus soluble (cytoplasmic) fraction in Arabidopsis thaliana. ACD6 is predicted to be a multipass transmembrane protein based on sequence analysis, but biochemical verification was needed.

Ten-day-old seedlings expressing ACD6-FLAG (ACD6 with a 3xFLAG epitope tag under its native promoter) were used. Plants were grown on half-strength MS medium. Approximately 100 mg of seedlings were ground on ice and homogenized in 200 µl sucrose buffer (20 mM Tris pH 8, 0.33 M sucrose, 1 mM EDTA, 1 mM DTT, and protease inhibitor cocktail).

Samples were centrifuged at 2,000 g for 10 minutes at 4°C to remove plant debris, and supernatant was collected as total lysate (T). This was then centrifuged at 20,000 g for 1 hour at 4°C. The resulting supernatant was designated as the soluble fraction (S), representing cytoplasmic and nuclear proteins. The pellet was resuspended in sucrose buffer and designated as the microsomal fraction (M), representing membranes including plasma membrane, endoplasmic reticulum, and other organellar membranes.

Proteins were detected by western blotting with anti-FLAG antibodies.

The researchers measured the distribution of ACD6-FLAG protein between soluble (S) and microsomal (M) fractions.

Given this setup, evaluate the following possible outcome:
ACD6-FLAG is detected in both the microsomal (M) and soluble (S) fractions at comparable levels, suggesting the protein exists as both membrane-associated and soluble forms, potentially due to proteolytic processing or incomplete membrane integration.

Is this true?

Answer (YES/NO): NO